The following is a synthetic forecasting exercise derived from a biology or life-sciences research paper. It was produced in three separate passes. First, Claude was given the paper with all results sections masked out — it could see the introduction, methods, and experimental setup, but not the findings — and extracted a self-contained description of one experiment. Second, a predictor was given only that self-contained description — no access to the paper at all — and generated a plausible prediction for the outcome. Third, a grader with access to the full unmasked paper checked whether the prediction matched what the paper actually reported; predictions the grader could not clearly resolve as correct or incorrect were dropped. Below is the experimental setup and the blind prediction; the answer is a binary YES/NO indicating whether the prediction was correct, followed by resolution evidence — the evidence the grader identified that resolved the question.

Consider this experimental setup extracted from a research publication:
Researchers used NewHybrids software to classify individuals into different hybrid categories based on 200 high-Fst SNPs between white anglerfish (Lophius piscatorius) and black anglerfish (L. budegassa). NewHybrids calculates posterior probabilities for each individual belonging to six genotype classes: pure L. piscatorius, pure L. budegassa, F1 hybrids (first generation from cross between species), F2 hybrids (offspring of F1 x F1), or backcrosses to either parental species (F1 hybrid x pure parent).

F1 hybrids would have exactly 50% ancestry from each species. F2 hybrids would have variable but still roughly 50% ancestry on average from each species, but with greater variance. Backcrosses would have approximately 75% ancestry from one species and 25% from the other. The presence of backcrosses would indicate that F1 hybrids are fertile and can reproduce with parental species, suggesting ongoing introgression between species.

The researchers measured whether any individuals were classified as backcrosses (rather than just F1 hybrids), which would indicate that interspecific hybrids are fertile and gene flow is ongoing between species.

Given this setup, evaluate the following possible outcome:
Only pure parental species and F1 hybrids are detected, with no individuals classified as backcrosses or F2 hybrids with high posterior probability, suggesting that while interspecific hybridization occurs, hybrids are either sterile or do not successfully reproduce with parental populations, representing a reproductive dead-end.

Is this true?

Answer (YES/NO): NO